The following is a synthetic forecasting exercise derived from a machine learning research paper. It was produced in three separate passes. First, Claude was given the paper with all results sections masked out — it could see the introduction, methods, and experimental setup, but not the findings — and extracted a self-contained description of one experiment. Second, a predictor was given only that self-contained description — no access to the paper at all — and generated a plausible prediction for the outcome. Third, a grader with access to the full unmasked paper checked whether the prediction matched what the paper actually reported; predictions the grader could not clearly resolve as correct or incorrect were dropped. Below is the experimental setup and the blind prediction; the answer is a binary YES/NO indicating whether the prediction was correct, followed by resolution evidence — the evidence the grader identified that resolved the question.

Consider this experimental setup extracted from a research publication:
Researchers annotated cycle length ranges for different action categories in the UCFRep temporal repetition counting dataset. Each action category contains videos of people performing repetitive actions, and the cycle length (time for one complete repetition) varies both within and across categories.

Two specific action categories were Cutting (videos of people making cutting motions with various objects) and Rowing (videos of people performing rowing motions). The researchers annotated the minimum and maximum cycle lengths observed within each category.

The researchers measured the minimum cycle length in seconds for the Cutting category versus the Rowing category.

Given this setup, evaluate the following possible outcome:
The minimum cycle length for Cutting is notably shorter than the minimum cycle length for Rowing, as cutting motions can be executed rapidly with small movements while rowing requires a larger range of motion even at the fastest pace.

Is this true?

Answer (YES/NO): YES